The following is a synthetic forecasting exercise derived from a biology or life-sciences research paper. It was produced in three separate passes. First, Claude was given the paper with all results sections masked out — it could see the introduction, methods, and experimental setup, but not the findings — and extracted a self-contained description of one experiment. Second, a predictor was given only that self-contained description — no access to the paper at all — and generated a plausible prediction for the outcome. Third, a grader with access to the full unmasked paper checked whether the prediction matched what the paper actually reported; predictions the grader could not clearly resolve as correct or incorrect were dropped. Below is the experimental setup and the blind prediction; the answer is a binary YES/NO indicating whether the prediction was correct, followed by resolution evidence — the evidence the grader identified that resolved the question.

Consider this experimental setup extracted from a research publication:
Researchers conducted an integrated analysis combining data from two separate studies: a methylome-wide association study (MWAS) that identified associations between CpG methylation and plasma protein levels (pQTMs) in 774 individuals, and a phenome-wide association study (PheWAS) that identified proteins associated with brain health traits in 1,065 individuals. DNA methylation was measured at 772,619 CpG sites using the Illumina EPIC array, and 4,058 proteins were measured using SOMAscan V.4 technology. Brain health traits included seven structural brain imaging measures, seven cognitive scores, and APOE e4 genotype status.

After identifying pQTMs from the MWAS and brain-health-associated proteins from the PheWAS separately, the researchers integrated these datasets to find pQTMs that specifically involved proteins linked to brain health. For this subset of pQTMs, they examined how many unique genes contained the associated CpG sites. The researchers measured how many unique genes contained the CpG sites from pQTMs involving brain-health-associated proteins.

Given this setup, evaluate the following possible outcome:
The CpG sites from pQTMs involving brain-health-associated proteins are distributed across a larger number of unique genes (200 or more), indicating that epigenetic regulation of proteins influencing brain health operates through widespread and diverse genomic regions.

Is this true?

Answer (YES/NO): NO